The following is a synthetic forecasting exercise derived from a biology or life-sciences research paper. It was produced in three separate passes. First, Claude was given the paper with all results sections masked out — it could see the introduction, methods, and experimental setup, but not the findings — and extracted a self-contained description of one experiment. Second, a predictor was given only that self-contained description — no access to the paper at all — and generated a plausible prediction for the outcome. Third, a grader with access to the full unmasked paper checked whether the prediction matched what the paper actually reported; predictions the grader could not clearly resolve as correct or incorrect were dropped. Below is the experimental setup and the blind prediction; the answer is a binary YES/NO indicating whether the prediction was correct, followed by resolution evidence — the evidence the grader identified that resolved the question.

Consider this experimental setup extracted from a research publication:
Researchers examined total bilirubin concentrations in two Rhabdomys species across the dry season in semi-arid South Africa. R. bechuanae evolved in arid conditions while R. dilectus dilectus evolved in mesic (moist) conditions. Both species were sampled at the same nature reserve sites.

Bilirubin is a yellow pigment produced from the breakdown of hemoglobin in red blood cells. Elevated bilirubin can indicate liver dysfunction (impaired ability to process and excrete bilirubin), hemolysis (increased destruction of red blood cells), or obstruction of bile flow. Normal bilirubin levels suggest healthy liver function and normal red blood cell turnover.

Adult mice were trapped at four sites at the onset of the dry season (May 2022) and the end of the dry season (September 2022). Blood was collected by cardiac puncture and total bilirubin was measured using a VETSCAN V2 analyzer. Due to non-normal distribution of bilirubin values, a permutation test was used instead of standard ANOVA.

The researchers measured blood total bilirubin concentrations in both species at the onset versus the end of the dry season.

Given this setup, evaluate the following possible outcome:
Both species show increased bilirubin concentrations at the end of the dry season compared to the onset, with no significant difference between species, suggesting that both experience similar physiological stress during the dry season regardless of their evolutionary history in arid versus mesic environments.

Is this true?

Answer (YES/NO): NO